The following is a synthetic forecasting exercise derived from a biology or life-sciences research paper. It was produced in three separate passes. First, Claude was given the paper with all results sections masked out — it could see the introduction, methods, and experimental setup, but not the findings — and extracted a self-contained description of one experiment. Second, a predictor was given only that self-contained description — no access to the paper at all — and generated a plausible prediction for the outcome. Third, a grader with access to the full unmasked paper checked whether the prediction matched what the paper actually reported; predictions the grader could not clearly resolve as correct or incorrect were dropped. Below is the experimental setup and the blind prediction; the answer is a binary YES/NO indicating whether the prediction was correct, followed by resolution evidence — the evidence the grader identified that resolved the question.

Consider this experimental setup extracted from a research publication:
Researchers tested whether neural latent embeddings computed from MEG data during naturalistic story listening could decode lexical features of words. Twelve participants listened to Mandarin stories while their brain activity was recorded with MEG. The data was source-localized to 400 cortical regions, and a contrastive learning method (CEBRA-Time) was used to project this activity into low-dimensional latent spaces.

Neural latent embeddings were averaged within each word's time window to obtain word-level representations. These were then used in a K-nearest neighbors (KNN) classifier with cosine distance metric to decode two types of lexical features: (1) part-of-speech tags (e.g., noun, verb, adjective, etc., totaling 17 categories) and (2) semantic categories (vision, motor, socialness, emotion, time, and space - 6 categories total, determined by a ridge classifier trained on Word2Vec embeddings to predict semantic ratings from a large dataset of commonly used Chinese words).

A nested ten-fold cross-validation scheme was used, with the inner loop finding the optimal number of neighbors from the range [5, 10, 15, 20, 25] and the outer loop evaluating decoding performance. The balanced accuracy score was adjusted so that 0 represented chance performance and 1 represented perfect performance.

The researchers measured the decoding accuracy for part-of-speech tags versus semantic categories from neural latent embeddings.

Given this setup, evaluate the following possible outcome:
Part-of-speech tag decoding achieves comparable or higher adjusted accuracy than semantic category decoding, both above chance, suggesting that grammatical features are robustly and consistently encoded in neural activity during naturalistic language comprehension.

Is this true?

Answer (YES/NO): NO